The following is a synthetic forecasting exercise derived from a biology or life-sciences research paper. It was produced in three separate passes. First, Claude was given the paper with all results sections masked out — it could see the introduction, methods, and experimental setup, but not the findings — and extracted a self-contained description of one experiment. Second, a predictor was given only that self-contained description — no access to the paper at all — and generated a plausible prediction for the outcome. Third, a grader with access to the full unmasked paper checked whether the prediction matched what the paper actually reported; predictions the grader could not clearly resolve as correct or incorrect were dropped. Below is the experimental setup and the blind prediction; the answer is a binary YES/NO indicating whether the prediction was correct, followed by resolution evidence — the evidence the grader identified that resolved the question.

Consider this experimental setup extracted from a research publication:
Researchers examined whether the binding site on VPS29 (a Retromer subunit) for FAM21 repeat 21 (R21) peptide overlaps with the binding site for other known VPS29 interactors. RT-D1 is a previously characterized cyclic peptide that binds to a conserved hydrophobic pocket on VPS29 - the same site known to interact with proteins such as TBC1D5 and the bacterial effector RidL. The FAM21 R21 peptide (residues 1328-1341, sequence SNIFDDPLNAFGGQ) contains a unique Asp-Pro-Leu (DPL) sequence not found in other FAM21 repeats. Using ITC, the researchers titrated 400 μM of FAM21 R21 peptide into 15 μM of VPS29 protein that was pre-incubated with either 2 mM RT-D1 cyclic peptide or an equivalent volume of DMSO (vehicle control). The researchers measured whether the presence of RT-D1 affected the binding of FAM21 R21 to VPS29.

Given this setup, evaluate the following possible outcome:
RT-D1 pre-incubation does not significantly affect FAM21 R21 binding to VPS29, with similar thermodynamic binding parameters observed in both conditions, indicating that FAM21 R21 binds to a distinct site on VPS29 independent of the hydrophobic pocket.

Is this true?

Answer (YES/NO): NO